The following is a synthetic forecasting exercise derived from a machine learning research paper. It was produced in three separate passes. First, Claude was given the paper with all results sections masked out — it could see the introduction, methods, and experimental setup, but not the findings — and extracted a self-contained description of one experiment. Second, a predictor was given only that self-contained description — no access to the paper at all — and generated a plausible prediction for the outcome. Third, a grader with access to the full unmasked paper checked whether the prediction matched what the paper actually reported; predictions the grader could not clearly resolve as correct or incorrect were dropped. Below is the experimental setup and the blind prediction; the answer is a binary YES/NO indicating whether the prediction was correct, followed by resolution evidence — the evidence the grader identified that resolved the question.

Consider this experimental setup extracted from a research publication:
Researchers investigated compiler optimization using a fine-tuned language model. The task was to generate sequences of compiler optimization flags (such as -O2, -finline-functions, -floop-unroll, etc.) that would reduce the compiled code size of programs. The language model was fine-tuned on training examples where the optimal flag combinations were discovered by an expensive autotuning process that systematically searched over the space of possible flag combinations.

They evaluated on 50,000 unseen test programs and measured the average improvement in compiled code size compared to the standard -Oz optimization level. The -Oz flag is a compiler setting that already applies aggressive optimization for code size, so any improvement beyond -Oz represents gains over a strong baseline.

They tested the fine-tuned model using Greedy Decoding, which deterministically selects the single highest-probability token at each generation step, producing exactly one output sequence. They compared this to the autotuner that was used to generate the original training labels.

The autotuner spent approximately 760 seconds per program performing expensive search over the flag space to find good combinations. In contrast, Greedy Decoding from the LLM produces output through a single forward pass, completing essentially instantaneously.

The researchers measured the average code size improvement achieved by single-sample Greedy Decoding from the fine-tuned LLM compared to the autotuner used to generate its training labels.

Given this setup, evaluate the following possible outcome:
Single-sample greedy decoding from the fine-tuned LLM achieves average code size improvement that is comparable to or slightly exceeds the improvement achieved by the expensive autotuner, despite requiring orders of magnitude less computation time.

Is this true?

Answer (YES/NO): NO